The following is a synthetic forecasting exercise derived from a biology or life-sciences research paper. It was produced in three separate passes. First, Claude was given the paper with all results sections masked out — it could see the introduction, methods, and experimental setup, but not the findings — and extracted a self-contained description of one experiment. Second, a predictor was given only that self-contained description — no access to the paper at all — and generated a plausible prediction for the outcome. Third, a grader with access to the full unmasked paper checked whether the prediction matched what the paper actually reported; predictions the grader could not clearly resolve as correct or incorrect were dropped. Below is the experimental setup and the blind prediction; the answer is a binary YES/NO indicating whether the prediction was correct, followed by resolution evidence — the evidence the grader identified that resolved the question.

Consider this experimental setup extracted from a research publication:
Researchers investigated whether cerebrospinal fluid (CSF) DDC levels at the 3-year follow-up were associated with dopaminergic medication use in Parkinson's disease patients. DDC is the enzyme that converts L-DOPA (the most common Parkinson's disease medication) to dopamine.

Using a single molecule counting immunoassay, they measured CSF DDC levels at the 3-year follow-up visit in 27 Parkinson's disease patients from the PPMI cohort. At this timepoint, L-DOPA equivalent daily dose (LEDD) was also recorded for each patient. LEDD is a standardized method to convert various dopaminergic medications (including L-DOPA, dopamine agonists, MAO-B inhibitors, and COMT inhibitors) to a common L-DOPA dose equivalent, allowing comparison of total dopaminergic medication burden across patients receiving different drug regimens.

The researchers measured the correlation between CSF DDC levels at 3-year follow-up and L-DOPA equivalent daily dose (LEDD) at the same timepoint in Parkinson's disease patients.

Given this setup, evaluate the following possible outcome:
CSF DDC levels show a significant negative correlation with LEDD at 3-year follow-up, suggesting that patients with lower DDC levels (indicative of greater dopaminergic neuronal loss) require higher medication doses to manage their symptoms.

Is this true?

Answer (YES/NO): NO